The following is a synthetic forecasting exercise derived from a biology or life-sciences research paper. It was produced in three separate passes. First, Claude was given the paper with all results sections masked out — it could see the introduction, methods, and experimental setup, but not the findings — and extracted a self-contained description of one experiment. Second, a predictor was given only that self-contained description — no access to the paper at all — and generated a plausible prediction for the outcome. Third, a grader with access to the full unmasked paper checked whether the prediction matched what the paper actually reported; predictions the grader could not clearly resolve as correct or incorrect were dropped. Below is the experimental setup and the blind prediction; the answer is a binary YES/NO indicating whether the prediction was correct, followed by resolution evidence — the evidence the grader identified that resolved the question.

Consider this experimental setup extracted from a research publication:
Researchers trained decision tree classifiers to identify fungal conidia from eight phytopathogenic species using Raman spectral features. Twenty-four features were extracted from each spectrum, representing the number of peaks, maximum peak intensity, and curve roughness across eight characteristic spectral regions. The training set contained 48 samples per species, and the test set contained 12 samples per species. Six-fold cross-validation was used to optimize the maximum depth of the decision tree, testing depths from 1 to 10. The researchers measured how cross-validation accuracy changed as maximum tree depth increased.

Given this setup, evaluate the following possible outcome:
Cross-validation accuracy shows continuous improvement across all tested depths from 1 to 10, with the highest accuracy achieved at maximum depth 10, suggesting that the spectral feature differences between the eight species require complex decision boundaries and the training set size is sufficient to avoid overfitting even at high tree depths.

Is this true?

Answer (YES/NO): NO